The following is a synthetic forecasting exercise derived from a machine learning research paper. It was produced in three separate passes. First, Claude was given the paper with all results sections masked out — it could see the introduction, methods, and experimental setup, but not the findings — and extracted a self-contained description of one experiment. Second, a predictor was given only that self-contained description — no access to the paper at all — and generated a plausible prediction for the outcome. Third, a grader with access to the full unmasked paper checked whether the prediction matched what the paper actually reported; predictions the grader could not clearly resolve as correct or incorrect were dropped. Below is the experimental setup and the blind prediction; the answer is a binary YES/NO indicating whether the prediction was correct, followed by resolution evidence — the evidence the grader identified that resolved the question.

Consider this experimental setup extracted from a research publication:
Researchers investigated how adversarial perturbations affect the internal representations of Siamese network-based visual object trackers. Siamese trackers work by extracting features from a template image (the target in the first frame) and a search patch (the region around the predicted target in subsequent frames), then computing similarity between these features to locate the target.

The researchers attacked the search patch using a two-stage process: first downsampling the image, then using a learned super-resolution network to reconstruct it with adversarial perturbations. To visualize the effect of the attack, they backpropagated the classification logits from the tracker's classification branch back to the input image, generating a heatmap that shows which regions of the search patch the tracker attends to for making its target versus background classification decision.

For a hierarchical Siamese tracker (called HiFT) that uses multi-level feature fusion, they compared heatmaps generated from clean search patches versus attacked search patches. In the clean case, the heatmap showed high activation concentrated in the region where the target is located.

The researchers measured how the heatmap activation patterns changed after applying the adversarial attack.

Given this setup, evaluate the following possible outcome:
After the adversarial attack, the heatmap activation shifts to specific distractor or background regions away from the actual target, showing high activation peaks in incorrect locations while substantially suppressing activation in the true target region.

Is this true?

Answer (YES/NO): NO